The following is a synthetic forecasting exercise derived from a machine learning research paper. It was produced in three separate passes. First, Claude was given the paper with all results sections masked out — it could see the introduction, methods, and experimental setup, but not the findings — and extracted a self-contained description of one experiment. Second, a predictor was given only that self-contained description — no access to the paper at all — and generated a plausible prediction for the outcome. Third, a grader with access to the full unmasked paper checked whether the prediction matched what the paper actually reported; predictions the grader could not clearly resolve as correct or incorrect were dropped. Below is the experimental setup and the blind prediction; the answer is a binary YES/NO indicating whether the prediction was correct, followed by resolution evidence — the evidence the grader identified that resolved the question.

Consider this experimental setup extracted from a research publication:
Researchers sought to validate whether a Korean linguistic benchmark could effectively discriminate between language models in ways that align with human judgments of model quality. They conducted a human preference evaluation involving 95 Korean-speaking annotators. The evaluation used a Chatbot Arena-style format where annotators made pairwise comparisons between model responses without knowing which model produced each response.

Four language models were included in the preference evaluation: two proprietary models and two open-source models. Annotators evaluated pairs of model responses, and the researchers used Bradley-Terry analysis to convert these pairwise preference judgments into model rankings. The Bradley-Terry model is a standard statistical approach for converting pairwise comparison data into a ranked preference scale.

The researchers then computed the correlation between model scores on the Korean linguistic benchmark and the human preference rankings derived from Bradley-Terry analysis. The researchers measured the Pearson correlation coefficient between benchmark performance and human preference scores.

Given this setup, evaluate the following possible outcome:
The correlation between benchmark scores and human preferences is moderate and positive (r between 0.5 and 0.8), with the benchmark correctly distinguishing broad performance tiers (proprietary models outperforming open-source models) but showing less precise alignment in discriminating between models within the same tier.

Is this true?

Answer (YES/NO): YES